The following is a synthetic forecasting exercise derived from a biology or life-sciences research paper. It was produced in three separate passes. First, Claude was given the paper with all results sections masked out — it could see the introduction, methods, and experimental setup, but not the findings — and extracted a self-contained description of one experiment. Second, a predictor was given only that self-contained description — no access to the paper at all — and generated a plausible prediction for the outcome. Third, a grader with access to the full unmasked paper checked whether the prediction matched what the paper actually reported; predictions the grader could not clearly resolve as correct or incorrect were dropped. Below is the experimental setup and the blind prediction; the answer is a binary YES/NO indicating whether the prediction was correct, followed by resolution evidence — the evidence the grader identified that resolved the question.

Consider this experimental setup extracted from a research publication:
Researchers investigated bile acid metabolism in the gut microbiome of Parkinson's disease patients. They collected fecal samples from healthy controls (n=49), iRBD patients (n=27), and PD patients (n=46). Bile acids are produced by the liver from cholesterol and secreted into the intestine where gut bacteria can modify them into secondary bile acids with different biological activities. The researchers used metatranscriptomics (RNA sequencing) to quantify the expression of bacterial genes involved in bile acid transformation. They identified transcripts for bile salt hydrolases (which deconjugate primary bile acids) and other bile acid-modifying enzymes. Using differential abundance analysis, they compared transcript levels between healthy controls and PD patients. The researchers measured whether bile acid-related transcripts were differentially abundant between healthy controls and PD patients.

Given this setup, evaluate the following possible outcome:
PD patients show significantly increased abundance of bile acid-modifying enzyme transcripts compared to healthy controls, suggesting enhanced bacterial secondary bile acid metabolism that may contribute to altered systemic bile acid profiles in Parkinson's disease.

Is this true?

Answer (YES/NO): NO